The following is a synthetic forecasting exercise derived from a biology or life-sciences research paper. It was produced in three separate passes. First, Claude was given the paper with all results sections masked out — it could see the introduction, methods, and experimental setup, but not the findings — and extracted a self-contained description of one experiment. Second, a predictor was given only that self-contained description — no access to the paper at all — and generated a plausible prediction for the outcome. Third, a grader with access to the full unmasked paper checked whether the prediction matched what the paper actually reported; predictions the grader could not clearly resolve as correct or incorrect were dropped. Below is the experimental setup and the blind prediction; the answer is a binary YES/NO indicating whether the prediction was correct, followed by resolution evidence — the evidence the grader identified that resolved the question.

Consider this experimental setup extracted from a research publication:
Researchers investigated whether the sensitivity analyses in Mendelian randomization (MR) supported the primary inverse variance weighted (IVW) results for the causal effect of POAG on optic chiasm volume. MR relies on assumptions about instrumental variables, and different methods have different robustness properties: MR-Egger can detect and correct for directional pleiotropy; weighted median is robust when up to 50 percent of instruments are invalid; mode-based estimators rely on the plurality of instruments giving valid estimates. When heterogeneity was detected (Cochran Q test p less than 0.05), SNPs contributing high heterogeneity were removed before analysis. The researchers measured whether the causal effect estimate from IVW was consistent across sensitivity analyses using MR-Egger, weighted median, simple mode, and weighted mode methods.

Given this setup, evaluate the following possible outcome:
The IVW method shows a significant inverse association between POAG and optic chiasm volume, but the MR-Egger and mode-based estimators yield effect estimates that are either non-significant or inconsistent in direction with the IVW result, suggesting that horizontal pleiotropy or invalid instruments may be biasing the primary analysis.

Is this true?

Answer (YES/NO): NO